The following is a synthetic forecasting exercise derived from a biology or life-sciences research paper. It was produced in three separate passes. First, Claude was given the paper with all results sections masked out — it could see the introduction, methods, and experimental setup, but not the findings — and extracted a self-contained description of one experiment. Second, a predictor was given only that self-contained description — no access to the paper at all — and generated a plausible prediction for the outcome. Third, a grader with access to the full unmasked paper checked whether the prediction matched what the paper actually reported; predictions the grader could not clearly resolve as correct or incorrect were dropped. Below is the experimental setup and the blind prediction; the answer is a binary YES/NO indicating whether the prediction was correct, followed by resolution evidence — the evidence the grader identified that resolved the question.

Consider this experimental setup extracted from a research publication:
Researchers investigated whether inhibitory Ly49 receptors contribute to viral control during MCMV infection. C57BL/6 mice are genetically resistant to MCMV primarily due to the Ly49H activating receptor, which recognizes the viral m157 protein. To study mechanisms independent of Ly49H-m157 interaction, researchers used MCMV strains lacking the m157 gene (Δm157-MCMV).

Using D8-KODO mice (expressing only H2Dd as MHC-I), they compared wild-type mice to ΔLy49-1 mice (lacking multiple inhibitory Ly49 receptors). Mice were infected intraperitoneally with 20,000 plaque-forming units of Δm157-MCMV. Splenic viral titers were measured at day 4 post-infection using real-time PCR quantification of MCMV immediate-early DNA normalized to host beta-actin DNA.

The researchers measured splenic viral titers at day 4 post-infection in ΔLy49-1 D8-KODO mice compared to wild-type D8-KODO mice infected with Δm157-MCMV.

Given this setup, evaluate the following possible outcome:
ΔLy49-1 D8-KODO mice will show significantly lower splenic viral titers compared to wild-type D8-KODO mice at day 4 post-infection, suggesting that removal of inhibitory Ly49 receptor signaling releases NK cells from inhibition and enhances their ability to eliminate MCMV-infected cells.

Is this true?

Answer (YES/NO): NO